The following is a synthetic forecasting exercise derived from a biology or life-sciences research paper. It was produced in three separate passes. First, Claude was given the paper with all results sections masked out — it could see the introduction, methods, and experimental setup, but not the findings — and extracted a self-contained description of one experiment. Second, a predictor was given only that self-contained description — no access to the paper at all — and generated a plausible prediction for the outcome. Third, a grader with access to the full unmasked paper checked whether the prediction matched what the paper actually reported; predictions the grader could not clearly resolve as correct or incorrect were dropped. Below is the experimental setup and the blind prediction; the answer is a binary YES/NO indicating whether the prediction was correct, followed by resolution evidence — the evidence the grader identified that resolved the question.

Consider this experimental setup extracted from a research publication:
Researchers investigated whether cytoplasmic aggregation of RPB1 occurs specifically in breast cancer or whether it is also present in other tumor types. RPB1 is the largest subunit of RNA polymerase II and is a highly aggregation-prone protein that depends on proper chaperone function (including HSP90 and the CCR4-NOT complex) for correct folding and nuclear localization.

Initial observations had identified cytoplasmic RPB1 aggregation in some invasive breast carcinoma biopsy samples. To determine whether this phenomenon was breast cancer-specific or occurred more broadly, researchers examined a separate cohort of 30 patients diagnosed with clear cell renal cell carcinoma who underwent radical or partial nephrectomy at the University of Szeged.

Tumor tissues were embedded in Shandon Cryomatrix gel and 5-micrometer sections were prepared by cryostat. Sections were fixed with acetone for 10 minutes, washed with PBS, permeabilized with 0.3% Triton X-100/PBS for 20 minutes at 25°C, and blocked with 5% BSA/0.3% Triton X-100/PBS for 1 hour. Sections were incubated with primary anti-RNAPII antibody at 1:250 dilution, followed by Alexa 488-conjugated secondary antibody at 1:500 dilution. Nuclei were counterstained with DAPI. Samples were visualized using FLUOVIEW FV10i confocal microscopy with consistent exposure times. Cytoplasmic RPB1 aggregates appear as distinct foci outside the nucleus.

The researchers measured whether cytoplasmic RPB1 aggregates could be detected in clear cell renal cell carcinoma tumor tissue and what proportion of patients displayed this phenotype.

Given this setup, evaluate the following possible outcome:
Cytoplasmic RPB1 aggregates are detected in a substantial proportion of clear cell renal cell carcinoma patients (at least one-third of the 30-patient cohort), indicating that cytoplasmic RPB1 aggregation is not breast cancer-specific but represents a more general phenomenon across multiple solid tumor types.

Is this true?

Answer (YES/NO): YES